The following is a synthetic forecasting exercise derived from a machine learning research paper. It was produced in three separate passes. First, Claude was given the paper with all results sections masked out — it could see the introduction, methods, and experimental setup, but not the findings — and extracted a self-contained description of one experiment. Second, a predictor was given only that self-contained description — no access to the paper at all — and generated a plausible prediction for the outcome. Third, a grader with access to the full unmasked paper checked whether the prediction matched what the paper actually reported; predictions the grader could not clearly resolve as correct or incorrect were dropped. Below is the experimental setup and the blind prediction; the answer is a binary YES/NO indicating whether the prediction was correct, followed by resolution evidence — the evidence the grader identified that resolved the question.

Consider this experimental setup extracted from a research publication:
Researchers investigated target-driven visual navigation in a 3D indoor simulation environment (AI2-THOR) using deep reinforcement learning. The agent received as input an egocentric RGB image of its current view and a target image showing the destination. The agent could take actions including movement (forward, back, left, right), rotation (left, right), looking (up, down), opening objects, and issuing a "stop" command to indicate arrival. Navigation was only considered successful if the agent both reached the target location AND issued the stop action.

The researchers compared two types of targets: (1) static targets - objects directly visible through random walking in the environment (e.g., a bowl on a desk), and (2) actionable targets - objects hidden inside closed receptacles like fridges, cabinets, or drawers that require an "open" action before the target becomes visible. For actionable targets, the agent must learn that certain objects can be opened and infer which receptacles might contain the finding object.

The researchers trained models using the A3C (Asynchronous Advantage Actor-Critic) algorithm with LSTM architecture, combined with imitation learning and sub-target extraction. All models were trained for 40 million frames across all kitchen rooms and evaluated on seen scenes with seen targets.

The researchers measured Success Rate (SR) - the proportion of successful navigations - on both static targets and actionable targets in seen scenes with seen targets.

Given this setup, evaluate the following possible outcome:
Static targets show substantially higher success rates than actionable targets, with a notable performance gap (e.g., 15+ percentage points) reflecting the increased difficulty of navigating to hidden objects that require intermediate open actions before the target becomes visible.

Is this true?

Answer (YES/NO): NO